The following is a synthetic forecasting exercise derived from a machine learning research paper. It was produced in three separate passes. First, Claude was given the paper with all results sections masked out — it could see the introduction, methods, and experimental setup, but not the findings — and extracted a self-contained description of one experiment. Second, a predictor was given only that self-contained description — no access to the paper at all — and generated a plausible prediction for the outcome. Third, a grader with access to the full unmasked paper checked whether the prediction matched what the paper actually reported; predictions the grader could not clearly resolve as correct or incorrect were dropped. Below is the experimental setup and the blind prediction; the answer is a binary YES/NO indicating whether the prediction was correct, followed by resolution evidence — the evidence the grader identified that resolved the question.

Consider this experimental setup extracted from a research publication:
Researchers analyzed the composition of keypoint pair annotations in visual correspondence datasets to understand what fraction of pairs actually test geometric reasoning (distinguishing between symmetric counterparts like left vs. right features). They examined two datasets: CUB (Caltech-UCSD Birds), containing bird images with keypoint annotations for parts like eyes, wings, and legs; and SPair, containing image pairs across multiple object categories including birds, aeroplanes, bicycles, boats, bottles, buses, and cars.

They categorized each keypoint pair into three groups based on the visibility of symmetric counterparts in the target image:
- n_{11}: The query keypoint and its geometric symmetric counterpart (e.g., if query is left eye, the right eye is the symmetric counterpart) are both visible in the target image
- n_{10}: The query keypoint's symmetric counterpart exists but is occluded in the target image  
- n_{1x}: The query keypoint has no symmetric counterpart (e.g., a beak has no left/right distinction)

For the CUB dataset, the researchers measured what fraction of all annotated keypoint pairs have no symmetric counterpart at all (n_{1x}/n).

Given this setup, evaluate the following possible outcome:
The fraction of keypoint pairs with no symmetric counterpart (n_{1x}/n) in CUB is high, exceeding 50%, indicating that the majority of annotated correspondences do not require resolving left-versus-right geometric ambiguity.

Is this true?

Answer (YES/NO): YES